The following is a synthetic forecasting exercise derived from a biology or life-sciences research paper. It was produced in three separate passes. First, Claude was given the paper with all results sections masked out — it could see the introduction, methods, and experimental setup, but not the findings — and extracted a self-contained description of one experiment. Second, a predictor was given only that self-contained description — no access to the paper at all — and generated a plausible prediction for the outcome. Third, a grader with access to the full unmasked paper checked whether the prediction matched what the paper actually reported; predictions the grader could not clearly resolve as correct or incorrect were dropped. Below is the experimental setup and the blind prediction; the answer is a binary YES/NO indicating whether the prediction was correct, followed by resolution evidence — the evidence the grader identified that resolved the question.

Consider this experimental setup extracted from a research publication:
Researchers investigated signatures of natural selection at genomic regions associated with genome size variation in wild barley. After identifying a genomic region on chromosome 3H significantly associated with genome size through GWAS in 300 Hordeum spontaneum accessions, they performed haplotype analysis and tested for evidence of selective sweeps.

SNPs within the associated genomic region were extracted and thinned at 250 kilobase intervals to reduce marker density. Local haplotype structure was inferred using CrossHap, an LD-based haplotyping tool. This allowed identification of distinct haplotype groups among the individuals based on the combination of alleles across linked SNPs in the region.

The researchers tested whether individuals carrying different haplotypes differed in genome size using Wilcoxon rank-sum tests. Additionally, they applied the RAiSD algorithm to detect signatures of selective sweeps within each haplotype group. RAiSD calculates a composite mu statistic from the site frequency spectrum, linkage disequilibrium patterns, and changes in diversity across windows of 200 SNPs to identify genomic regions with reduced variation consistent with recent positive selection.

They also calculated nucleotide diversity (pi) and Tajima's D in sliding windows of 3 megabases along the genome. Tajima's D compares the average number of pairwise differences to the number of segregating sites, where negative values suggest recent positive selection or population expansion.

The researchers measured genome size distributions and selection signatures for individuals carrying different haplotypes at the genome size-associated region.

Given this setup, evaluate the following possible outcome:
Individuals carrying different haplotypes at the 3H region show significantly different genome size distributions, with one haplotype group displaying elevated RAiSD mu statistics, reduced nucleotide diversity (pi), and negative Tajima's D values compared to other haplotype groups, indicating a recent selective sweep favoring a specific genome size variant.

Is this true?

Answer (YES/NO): YES